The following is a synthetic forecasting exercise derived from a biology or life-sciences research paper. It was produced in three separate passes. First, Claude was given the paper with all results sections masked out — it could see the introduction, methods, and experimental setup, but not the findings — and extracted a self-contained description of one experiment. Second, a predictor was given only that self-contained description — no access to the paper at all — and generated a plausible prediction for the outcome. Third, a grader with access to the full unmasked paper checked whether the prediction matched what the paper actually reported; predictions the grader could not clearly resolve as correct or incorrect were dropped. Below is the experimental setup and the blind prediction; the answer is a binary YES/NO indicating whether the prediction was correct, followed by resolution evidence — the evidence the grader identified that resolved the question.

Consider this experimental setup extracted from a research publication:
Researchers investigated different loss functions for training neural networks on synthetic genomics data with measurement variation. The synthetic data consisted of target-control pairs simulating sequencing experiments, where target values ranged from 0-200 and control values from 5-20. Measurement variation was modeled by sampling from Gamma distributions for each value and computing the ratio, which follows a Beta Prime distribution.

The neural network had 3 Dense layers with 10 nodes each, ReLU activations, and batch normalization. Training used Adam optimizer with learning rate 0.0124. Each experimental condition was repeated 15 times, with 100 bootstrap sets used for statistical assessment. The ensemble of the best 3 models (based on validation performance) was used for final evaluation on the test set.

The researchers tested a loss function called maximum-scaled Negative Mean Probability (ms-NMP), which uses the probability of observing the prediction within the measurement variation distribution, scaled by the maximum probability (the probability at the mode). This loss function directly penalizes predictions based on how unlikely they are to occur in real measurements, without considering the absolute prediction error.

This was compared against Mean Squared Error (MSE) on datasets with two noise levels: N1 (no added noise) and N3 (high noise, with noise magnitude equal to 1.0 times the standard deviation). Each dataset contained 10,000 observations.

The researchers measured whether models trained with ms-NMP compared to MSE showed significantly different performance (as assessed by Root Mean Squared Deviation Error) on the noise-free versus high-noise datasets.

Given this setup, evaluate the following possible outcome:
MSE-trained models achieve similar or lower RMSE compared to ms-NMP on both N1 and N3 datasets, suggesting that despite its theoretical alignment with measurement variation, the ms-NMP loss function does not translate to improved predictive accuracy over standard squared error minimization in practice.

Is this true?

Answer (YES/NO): YES